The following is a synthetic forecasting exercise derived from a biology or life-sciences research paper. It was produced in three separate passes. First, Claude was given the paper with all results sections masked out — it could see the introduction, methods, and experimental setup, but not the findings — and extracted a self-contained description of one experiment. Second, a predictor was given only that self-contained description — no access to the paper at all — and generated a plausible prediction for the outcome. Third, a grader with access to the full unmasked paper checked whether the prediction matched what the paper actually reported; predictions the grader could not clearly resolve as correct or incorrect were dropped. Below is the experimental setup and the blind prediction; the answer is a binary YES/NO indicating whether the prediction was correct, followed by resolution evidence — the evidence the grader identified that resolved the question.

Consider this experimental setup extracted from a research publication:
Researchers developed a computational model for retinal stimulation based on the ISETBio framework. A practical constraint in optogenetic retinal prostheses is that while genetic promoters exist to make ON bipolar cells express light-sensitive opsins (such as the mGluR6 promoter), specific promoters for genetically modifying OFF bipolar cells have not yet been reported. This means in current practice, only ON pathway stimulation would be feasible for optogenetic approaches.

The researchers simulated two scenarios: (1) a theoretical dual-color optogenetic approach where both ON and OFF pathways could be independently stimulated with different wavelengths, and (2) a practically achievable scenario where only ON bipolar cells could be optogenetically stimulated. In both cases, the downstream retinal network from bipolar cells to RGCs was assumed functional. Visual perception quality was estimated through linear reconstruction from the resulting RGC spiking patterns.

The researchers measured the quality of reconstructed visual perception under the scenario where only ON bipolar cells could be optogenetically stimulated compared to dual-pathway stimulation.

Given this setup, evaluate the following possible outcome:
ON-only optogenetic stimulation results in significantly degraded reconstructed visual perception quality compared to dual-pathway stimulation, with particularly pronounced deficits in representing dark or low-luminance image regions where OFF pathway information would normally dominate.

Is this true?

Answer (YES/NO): NO